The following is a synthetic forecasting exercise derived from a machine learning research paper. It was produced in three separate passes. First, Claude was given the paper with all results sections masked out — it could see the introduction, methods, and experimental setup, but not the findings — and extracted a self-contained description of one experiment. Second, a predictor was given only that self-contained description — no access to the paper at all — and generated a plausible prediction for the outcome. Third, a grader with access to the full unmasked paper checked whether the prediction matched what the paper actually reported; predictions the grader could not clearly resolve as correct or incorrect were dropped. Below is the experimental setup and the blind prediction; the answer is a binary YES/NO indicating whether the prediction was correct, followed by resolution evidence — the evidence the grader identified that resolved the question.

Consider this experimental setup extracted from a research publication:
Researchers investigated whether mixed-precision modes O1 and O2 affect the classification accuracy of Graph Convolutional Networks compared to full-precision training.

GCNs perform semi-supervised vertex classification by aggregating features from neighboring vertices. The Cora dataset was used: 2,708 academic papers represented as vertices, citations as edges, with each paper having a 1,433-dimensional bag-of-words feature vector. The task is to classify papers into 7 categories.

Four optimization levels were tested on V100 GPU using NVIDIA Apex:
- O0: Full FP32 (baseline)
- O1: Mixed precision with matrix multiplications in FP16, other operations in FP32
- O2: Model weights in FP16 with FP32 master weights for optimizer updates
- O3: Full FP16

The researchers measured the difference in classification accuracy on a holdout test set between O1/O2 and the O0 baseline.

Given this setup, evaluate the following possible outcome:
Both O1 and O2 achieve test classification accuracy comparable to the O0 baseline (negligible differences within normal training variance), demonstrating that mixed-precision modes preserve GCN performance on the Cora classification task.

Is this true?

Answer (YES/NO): YES